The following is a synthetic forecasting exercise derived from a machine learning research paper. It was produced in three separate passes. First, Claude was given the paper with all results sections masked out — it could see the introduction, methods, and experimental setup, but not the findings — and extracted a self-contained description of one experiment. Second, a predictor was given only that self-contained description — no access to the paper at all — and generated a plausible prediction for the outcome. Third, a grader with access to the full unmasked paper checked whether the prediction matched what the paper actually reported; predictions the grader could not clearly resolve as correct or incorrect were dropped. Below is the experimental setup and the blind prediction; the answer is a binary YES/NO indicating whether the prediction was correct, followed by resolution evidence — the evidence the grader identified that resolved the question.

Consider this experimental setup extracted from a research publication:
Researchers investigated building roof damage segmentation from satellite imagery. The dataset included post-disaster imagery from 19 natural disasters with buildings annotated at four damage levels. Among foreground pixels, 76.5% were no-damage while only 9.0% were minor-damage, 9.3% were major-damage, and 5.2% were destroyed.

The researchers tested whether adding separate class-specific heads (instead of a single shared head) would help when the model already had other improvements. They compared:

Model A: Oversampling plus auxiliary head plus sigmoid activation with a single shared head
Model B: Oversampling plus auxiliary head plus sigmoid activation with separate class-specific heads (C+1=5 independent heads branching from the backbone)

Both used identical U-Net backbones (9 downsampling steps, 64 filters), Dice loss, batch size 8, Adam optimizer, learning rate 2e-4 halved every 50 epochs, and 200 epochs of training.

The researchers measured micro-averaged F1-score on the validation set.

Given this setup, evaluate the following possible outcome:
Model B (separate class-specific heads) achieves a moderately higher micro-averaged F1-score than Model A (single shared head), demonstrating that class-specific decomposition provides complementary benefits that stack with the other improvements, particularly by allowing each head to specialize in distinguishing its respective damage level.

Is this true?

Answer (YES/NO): YES